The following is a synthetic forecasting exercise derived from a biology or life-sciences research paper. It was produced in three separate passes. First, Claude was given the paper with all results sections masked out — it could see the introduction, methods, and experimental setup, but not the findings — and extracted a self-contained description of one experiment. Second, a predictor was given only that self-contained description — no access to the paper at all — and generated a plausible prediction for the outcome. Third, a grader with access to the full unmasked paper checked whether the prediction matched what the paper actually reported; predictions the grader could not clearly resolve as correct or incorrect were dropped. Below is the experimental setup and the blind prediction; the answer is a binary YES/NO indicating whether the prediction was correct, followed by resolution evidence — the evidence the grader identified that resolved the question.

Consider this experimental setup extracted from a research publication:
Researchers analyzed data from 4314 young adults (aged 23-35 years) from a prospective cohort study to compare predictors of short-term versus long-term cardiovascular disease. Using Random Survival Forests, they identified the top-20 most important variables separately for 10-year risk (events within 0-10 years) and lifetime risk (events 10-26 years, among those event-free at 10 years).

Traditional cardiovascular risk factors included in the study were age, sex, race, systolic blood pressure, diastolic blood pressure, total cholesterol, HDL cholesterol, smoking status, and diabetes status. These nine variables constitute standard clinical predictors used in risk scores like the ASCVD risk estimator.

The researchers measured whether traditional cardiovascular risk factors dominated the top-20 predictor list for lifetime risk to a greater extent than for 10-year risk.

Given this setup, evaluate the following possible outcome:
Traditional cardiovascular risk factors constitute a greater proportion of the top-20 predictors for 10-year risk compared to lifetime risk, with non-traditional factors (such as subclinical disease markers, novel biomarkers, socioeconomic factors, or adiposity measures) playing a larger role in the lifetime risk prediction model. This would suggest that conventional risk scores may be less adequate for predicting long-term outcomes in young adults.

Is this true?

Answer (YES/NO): NO